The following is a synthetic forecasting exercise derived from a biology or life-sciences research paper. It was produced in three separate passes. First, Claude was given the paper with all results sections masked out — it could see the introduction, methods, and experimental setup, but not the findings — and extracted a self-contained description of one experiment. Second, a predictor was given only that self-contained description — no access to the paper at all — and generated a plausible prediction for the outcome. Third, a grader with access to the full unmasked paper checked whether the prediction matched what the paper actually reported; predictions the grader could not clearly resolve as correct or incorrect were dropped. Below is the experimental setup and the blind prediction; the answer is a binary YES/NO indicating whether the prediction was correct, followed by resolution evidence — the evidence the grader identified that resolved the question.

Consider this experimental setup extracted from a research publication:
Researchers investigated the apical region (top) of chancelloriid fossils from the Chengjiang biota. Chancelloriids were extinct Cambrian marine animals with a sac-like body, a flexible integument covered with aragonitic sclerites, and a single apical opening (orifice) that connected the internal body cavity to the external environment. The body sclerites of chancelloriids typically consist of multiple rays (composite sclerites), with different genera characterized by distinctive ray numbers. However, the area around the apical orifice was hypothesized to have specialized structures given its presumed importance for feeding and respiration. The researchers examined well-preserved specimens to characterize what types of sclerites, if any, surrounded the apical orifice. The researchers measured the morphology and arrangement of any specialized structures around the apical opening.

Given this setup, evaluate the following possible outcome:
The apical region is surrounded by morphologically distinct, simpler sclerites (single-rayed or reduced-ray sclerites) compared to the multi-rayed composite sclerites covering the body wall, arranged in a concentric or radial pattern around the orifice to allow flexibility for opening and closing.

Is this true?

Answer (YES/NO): NO